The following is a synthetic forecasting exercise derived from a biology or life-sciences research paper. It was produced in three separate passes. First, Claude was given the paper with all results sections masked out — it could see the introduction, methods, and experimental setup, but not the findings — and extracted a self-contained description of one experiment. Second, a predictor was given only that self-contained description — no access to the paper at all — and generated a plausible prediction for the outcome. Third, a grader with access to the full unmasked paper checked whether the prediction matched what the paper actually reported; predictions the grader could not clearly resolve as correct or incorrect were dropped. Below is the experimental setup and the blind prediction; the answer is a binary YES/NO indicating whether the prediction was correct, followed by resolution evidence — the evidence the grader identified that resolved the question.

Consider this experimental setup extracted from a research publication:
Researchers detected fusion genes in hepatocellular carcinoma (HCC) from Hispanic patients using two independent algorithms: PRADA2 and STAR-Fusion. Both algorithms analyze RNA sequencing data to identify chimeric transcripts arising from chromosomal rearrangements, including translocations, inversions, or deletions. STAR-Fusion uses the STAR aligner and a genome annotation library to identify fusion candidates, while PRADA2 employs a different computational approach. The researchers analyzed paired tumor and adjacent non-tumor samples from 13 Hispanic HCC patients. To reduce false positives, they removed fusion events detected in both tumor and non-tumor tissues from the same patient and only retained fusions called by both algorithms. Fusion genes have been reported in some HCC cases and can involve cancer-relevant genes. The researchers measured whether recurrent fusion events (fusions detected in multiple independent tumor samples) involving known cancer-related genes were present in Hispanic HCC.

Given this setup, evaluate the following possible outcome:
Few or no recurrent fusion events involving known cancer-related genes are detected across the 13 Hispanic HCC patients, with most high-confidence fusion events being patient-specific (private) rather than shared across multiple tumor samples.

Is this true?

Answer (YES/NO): YES